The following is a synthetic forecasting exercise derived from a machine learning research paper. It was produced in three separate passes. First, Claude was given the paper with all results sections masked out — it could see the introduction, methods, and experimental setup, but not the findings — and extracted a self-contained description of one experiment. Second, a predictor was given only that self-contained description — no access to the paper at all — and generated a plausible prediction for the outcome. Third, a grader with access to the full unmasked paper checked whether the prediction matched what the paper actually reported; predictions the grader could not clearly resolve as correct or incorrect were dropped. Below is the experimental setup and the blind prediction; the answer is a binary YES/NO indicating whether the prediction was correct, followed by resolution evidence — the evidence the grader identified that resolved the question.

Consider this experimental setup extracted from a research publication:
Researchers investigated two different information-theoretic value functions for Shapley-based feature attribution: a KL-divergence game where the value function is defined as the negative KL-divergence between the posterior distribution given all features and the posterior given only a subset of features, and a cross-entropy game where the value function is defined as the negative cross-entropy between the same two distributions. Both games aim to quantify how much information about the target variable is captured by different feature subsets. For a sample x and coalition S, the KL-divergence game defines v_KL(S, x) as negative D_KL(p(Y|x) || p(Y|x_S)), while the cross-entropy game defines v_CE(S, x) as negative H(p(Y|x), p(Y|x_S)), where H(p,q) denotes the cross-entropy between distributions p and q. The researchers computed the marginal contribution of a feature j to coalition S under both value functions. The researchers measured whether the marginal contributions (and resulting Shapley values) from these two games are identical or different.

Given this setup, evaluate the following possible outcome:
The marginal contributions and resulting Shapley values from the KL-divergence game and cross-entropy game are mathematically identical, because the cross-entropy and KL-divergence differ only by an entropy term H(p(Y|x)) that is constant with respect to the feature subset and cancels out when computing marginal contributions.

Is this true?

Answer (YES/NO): YES